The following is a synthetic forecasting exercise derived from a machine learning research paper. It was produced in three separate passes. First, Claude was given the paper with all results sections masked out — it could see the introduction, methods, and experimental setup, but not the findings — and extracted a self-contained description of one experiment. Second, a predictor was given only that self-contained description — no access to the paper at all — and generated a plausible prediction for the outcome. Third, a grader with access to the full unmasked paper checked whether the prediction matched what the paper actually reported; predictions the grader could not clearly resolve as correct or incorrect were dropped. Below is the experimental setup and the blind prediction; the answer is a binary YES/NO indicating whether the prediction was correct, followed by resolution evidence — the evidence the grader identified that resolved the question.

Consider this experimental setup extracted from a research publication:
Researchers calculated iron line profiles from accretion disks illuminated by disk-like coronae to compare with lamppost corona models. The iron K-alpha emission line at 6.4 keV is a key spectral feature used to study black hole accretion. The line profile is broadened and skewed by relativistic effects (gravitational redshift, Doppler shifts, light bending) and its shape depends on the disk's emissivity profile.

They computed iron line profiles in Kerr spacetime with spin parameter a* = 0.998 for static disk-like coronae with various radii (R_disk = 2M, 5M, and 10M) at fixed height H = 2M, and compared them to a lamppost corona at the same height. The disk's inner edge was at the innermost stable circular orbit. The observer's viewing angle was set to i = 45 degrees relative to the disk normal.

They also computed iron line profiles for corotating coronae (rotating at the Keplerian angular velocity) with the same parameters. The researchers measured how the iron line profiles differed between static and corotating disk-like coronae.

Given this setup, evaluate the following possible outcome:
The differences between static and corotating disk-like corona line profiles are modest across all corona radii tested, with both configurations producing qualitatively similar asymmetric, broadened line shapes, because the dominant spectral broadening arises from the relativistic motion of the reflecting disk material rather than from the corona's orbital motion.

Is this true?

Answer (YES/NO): YES